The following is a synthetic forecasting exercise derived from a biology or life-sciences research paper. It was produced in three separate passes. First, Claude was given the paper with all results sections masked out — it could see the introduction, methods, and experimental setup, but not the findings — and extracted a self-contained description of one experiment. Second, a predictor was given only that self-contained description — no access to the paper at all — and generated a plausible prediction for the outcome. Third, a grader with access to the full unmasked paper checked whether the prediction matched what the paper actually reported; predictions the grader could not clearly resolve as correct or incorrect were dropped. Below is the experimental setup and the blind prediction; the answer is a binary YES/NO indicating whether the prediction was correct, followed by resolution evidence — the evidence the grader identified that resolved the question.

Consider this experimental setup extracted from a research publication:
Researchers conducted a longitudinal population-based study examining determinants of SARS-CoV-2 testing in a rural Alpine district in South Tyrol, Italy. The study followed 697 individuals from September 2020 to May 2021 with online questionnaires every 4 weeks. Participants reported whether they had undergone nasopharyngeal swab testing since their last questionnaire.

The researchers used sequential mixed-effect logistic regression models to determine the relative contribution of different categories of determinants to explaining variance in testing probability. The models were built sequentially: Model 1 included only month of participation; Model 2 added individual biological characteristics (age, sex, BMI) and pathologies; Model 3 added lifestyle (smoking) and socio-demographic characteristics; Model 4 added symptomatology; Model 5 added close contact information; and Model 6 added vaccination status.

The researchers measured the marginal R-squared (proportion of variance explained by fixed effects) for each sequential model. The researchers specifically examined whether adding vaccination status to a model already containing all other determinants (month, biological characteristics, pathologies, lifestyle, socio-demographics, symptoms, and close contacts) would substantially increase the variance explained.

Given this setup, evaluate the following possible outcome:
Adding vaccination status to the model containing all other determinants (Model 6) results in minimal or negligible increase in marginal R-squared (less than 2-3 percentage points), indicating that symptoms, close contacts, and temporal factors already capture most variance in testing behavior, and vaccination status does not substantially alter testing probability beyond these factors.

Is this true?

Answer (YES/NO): NO